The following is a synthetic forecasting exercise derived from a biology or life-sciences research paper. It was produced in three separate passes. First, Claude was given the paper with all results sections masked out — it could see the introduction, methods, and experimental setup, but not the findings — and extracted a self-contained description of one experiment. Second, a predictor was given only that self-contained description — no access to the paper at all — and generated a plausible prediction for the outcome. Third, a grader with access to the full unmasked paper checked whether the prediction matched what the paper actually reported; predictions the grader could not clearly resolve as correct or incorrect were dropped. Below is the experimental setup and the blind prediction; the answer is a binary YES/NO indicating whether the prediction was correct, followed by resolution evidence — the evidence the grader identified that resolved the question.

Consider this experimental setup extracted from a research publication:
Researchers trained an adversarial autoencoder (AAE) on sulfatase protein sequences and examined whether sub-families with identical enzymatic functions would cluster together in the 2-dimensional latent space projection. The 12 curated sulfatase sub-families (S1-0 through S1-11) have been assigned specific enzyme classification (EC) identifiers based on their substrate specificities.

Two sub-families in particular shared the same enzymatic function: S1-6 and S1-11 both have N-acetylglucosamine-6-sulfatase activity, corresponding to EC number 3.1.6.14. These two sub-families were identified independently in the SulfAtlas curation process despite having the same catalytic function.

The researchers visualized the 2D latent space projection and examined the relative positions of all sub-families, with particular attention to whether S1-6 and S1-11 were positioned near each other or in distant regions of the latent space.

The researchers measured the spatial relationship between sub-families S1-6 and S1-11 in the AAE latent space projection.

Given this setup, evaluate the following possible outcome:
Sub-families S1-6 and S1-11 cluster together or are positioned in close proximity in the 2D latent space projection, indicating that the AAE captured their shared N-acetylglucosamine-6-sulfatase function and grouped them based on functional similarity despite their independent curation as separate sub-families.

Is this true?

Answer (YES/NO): YES